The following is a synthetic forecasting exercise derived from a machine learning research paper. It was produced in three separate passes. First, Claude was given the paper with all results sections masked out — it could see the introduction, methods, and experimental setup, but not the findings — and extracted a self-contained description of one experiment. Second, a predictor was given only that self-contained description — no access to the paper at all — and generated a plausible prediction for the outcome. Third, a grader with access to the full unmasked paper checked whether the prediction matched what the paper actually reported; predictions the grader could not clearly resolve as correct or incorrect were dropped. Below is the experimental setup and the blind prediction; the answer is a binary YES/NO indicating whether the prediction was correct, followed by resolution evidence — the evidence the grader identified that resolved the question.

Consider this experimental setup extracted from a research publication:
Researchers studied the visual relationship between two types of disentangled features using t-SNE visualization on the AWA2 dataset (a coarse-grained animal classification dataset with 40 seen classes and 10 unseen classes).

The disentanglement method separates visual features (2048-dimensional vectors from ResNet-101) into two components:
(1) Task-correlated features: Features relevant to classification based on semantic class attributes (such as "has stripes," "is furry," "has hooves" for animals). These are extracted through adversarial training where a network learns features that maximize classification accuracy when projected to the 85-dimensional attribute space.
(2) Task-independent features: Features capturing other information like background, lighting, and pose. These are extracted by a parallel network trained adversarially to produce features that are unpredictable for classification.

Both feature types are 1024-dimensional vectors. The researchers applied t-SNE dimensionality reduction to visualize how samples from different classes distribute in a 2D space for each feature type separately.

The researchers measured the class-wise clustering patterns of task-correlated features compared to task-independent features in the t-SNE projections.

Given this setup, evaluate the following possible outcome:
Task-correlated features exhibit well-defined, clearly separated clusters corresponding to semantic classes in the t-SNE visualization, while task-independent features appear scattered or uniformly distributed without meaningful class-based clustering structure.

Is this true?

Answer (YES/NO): NO